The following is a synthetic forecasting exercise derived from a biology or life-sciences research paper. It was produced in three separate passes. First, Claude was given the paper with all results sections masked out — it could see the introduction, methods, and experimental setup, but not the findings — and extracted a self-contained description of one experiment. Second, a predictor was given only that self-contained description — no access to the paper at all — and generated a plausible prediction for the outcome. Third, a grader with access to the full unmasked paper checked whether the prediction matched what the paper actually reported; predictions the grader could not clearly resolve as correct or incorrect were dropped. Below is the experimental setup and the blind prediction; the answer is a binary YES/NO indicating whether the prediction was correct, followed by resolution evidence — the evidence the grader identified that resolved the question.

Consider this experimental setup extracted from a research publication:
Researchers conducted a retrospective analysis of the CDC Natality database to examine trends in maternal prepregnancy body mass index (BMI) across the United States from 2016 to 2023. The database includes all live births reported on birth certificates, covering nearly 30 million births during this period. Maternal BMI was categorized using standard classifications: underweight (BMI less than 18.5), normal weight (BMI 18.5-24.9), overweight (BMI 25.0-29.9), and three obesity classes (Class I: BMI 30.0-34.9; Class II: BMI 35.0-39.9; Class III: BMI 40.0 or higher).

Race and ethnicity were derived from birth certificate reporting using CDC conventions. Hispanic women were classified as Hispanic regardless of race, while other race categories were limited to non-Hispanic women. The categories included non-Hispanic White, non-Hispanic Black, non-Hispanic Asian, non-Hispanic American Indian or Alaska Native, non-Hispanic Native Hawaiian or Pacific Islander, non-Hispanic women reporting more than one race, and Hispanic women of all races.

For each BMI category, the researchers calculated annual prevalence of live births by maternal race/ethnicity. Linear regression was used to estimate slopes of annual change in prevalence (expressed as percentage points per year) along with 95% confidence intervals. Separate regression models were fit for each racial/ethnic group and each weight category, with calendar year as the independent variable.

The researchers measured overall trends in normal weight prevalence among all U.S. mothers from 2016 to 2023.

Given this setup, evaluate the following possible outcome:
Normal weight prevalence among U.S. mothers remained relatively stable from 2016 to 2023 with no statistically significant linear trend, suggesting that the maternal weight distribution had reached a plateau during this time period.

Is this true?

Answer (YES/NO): NO